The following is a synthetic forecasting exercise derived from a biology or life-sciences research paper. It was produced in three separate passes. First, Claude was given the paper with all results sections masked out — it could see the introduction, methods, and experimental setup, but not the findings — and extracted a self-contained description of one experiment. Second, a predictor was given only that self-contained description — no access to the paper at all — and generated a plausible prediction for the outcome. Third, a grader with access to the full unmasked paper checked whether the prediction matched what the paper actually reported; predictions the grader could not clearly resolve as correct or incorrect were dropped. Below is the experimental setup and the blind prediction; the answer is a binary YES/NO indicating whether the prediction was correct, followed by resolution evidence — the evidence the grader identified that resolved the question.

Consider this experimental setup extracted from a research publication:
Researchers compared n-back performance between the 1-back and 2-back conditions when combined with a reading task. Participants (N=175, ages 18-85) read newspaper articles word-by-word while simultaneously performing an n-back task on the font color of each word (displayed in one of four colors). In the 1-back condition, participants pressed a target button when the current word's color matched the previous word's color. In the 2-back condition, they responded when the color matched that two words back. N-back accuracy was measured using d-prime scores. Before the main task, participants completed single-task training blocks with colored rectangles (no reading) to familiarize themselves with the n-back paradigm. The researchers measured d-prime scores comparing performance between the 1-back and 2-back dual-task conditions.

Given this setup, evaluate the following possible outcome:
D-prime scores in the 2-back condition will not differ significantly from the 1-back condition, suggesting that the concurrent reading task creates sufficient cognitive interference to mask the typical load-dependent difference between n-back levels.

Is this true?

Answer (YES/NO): NO